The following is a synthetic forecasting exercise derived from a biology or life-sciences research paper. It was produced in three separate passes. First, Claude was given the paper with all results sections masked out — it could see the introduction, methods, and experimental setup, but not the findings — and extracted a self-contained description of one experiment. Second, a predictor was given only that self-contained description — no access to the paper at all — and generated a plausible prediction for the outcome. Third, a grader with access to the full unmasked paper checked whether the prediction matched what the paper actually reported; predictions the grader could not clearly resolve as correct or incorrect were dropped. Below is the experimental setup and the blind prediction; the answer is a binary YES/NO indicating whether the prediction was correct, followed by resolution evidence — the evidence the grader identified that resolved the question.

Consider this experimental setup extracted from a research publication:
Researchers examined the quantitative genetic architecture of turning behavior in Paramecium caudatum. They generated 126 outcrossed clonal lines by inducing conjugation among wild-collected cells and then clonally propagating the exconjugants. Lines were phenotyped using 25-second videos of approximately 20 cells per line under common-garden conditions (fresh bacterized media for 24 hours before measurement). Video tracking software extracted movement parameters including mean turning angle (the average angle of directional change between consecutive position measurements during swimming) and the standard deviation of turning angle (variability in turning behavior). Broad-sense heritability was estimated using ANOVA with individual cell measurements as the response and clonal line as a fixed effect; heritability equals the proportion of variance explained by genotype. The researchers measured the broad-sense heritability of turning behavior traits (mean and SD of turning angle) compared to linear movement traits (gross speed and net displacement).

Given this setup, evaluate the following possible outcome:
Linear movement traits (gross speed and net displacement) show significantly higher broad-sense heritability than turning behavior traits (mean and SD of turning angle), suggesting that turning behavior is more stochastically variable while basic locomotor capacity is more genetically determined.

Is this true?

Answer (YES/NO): NO